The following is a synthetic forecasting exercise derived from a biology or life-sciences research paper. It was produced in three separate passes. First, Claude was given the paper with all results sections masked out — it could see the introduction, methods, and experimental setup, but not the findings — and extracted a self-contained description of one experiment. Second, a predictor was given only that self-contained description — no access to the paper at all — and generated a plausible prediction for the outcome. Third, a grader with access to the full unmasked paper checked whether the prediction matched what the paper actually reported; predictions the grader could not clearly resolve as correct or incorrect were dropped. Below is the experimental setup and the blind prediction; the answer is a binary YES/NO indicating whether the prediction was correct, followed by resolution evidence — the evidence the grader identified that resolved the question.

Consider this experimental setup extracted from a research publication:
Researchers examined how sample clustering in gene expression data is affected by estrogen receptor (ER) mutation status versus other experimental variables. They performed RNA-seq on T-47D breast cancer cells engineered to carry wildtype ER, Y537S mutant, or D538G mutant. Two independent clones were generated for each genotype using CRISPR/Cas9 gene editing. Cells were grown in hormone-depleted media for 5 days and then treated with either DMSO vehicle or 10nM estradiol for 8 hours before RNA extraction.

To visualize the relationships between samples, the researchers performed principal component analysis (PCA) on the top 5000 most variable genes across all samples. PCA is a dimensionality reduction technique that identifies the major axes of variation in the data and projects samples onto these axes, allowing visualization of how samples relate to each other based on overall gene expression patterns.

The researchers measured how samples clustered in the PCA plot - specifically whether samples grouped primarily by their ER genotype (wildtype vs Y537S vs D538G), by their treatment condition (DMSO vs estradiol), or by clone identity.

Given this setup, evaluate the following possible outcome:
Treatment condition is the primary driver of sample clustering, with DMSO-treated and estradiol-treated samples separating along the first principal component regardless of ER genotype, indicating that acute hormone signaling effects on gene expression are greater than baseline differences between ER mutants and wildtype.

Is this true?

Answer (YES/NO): NO